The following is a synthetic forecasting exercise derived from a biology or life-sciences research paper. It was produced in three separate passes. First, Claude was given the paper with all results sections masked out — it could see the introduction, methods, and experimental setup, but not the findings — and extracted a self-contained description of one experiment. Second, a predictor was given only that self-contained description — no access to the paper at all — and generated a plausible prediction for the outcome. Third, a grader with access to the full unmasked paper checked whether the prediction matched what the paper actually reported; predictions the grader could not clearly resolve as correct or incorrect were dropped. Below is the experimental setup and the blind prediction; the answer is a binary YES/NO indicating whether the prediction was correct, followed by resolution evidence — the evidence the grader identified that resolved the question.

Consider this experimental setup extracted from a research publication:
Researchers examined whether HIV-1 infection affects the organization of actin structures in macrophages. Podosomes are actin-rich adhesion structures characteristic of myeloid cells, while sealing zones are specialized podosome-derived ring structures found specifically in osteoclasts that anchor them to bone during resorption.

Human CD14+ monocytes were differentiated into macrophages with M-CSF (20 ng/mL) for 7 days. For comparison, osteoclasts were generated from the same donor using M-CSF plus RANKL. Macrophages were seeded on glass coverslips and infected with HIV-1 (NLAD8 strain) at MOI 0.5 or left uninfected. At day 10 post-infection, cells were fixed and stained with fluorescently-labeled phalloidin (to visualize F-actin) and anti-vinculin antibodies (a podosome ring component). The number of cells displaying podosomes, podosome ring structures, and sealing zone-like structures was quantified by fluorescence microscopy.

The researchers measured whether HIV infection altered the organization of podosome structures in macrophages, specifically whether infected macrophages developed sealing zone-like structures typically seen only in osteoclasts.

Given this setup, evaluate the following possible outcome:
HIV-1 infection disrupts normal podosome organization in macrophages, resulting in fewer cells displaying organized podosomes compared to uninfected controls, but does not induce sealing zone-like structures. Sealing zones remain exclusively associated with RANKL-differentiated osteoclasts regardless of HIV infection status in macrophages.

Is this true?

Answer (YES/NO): NO